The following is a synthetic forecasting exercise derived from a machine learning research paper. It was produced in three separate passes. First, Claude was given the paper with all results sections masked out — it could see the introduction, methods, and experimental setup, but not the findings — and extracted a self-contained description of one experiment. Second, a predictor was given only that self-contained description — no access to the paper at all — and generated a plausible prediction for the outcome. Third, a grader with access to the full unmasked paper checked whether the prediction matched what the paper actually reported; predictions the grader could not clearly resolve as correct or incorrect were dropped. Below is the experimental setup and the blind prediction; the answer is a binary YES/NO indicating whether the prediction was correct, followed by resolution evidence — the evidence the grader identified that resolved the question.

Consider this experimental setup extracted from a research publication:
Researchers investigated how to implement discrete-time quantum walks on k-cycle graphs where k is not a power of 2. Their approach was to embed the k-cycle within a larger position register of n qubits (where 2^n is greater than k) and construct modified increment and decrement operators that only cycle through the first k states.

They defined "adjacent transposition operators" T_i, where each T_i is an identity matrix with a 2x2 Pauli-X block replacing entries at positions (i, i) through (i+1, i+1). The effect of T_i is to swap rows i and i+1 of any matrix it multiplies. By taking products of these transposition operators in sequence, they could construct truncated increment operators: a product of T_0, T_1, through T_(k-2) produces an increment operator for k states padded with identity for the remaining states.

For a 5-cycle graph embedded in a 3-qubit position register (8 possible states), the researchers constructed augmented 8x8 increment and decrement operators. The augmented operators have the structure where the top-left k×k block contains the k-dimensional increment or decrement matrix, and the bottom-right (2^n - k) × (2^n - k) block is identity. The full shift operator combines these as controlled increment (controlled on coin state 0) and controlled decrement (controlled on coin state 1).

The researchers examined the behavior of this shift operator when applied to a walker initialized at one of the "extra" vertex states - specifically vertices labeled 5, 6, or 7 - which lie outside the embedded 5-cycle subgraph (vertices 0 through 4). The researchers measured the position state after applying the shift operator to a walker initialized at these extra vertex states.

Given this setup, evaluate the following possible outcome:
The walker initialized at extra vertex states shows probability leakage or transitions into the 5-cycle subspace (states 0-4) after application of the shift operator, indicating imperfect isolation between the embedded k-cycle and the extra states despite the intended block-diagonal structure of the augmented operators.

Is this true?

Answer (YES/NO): NO